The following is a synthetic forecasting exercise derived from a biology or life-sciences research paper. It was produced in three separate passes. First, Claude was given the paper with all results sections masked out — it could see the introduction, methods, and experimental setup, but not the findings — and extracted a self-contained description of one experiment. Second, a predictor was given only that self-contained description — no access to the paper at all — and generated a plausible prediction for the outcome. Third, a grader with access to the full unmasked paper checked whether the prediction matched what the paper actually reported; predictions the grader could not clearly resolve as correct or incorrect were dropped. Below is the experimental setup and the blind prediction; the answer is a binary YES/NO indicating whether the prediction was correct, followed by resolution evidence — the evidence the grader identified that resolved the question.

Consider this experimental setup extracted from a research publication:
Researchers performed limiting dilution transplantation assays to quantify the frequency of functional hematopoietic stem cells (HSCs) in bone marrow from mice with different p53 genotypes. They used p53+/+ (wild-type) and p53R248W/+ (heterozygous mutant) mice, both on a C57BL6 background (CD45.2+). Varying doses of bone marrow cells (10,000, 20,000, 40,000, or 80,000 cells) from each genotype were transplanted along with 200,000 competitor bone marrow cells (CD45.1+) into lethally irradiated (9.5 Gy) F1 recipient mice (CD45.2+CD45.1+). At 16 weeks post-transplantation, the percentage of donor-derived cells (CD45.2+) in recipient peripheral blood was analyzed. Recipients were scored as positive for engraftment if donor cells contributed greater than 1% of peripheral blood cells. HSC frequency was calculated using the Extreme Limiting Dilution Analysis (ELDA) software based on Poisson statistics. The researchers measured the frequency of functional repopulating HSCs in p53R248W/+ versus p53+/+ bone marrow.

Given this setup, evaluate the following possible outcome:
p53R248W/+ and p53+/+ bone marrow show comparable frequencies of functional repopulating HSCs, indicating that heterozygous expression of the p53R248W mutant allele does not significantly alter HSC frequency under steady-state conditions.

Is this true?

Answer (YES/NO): NO